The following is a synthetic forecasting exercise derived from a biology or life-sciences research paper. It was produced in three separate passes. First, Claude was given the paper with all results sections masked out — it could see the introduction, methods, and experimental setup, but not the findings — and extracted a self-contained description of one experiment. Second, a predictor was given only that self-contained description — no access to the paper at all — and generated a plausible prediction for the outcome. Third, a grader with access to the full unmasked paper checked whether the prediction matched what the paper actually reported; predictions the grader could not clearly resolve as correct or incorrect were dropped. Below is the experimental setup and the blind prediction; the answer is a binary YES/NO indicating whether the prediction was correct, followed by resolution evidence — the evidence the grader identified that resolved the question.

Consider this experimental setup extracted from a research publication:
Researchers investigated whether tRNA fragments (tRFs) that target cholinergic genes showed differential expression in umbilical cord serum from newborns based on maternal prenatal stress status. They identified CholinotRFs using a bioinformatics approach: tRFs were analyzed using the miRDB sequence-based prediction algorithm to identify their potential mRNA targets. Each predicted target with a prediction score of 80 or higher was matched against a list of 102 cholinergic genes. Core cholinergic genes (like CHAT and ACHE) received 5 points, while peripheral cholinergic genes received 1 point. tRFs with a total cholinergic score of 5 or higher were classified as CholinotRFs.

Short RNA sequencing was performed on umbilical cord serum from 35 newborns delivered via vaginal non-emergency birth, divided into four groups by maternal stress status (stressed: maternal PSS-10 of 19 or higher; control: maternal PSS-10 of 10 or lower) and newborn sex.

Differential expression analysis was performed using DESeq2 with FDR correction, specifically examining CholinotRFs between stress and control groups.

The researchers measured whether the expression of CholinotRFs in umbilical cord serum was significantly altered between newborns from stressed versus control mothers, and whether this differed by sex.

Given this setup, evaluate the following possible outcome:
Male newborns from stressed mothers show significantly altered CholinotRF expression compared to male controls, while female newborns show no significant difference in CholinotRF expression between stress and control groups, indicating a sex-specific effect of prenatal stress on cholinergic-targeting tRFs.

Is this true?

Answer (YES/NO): NO